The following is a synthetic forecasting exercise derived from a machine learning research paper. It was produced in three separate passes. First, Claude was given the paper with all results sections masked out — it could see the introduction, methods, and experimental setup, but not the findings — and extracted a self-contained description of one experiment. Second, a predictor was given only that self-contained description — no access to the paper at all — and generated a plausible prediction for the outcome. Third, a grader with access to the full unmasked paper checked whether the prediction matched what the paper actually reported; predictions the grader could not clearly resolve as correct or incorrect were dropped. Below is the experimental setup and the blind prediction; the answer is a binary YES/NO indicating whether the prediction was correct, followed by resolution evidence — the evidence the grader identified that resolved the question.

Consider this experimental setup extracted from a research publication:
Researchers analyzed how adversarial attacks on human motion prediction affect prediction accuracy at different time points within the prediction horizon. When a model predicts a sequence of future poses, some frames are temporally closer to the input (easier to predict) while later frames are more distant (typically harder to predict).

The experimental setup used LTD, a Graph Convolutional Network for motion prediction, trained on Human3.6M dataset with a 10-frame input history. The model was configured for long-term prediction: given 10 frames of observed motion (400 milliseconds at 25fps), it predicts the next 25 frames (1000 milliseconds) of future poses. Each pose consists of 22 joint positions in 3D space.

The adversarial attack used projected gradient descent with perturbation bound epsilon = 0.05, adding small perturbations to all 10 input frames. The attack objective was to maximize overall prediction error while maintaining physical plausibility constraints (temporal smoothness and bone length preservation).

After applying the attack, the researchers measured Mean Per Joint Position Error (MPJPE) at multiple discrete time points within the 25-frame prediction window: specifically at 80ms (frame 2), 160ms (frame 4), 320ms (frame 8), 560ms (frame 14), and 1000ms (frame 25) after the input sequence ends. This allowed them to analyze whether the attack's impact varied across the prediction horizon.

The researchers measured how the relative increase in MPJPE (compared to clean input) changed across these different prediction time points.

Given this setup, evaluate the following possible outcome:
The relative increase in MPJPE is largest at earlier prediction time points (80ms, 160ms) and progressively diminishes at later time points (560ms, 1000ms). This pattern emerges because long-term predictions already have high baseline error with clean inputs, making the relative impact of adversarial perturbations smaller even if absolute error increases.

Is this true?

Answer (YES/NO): YES